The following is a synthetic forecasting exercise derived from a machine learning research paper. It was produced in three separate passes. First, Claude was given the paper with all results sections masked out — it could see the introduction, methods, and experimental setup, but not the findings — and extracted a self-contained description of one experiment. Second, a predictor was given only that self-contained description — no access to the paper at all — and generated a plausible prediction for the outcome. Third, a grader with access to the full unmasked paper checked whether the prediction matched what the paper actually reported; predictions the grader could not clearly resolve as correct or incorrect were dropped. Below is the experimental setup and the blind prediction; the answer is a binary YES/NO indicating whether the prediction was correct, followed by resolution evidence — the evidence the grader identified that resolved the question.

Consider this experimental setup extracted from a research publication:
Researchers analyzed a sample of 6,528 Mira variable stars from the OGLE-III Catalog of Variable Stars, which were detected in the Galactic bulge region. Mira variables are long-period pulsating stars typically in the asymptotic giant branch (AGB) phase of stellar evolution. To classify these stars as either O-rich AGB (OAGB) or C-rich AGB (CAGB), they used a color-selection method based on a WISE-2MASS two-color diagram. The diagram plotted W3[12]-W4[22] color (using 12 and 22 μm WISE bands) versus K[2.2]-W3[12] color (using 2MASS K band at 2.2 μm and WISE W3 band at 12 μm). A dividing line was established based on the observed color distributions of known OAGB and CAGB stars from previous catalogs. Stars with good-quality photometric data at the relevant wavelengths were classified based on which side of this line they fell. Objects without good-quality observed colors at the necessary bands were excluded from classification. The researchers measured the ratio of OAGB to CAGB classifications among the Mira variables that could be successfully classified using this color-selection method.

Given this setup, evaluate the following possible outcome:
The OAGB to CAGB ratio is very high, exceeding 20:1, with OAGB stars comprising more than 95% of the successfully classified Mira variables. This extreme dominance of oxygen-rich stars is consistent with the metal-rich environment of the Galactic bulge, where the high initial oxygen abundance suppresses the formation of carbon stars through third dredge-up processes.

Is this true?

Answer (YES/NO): YES